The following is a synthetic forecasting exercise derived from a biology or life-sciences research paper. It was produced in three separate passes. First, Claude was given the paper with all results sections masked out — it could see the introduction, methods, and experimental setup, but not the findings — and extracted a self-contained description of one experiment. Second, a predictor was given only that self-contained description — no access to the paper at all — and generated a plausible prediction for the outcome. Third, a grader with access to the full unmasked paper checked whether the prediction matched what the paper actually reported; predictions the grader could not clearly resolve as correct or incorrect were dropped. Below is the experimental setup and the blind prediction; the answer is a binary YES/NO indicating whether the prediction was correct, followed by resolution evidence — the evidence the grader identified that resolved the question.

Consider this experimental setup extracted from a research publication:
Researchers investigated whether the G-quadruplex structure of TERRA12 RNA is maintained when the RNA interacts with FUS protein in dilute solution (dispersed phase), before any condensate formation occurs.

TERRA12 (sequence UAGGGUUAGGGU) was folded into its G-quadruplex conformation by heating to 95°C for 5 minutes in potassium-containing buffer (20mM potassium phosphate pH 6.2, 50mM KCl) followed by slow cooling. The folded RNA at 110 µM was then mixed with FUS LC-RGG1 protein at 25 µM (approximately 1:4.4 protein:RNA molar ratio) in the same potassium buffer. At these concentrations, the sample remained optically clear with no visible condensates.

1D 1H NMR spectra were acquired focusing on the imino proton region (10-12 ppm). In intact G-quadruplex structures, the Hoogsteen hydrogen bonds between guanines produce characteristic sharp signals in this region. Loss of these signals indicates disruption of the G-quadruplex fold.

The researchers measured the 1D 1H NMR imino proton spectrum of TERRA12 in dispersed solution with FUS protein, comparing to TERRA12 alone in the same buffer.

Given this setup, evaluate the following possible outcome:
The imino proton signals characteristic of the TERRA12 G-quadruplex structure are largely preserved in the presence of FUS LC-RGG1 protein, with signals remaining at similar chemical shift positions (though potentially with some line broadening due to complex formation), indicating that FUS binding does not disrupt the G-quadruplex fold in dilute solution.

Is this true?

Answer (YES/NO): NO